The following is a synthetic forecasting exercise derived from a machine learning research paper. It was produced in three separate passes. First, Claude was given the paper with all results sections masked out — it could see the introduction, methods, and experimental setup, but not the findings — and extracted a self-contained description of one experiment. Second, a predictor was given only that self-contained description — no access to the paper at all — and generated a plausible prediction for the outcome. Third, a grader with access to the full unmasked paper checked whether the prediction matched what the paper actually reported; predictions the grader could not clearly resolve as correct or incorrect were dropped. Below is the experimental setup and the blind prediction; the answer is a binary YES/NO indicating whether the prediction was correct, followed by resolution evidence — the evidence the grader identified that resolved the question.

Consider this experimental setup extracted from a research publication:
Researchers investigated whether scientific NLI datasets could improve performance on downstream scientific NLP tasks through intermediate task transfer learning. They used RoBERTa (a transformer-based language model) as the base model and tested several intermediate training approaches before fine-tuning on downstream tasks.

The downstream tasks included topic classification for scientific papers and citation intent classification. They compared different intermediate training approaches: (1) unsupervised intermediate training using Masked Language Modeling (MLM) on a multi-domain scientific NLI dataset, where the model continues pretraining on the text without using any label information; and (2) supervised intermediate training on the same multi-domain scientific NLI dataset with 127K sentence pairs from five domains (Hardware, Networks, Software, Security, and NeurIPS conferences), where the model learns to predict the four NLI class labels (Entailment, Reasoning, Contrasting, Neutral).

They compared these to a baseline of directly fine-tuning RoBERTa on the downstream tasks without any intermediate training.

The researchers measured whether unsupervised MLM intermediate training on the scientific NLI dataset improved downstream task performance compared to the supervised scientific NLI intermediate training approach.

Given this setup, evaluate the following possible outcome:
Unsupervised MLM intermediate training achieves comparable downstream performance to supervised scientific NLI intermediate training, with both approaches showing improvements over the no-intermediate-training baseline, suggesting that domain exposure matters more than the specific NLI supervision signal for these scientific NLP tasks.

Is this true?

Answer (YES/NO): NO